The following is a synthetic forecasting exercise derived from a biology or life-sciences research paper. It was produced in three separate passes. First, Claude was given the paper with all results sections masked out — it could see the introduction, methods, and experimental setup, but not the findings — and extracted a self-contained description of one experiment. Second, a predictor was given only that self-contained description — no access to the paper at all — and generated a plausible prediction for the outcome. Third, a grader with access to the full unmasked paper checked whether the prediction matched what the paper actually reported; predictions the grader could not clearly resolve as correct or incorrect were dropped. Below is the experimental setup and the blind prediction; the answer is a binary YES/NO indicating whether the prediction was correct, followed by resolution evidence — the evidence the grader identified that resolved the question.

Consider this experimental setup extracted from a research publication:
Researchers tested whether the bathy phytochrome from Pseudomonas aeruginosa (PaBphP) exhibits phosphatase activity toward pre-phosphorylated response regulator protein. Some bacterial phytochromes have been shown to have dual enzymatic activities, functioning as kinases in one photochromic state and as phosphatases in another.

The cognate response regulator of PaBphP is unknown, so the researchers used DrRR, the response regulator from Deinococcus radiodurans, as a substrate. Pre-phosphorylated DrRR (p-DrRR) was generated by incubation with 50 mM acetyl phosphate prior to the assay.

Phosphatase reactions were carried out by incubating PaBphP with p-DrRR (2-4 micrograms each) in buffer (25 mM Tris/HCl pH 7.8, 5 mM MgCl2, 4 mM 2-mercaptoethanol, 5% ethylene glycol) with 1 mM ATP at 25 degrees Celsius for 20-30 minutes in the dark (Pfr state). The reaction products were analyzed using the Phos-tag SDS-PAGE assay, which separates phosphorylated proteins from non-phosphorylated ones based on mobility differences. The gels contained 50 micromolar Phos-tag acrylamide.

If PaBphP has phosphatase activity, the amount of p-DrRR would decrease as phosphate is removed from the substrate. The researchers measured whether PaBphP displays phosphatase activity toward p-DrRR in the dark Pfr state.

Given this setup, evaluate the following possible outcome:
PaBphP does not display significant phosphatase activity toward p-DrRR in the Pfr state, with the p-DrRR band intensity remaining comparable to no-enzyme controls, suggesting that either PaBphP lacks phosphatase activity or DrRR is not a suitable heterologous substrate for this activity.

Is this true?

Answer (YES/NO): YES